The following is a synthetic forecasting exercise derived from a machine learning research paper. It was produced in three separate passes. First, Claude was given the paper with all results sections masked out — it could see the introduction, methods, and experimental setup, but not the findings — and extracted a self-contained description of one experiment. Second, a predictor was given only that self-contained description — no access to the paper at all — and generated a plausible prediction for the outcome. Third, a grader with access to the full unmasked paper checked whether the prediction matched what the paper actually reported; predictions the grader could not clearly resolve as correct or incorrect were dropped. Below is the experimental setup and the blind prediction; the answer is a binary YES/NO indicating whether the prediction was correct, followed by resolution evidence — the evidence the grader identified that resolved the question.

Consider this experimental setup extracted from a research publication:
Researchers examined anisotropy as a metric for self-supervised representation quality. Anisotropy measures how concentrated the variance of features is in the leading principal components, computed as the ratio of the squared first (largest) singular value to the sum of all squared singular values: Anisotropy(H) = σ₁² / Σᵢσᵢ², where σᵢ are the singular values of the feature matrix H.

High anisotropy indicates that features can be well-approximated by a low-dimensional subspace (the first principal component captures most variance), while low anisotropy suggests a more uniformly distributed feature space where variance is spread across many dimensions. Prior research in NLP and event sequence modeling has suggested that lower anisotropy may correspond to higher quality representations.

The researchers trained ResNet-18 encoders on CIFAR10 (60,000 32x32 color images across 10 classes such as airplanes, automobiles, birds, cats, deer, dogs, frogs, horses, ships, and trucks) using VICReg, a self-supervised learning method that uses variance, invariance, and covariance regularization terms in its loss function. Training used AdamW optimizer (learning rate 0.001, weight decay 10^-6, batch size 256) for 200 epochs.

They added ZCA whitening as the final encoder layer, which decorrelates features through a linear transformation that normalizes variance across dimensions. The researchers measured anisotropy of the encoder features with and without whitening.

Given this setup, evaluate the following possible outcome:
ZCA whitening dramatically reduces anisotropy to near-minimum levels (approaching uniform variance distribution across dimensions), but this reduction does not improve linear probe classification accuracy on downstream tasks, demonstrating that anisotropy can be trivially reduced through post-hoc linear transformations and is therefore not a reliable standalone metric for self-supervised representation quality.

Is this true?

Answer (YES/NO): NO